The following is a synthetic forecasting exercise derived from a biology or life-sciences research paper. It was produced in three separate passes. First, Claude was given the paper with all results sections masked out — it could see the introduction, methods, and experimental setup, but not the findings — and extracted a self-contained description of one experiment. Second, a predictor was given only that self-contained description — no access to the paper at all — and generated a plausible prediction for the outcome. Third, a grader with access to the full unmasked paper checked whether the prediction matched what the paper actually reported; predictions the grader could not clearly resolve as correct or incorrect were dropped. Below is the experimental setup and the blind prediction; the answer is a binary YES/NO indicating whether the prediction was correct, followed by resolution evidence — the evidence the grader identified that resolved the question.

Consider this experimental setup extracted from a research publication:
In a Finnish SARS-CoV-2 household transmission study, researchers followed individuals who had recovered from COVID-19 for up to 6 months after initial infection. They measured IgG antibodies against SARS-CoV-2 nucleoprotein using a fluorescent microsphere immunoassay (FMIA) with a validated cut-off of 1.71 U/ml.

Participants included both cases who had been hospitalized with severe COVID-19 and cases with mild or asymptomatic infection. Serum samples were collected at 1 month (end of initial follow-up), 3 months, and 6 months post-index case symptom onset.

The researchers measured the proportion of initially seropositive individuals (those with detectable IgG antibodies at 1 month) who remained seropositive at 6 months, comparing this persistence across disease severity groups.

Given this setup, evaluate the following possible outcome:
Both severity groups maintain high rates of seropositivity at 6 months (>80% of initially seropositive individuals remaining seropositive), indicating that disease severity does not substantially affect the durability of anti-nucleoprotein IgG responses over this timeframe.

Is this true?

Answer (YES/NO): NO